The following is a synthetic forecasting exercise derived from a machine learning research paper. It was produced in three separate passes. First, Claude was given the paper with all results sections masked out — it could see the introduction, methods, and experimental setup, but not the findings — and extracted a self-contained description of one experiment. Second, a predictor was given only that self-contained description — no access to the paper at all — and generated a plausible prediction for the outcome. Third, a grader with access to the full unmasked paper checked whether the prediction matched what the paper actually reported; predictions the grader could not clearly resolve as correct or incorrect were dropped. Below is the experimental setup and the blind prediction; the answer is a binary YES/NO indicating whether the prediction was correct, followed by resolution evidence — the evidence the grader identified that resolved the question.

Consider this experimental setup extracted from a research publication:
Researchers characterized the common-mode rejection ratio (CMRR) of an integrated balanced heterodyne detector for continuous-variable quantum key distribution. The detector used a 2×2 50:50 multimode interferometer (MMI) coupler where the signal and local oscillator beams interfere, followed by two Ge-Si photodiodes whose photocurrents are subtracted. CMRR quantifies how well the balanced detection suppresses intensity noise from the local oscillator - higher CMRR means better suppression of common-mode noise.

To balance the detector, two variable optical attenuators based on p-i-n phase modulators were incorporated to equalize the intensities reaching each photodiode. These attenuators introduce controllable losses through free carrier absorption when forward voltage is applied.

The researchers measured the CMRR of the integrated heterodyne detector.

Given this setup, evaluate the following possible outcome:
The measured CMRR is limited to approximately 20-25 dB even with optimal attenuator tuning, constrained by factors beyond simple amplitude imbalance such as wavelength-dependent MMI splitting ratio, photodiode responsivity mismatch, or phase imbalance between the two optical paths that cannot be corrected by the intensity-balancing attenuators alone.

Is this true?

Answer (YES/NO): NO